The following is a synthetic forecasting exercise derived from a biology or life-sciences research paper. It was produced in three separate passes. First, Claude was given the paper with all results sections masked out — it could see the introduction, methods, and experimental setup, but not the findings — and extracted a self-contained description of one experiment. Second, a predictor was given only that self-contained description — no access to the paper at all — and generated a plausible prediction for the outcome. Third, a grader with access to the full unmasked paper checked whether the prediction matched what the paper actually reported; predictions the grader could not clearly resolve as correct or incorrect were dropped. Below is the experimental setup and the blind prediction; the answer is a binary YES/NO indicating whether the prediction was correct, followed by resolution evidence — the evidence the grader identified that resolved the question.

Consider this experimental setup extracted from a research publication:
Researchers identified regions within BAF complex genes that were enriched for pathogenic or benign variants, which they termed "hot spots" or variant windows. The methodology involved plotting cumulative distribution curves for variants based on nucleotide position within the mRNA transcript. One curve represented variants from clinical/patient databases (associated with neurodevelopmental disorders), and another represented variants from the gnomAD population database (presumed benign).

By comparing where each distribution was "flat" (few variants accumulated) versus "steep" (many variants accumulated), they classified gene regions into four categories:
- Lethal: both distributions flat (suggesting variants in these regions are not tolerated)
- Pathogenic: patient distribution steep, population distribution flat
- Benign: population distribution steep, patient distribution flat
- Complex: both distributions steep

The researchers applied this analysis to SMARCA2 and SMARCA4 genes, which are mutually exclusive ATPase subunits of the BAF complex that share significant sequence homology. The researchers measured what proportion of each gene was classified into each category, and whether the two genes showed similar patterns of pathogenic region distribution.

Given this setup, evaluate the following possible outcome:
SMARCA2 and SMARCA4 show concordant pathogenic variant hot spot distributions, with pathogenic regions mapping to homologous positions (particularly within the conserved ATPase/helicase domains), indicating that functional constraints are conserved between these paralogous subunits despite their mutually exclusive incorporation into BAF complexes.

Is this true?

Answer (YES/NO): YES